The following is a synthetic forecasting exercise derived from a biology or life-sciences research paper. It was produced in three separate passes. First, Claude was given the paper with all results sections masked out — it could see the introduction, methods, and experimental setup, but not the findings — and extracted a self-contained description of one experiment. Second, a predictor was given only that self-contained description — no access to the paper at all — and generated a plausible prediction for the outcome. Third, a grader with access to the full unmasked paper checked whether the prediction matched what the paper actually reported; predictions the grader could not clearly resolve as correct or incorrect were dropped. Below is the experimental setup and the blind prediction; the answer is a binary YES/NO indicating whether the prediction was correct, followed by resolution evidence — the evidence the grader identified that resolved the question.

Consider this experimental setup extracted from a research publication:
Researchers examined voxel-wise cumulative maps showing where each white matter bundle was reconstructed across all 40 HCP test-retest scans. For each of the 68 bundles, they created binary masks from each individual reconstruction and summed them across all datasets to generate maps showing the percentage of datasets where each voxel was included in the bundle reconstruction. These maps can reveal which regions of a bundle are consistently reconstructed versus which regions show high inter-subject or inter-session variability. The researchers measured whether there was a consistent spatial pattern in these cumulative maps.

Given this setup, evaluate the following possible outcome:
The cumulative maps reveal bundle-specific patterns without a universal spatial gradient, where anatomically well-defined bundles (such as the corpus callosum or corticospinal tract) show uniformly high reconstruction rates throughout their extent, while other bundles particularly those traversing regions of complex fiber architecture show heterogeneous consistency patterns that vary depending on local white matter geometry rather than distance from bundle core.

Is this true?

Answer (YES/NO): NO